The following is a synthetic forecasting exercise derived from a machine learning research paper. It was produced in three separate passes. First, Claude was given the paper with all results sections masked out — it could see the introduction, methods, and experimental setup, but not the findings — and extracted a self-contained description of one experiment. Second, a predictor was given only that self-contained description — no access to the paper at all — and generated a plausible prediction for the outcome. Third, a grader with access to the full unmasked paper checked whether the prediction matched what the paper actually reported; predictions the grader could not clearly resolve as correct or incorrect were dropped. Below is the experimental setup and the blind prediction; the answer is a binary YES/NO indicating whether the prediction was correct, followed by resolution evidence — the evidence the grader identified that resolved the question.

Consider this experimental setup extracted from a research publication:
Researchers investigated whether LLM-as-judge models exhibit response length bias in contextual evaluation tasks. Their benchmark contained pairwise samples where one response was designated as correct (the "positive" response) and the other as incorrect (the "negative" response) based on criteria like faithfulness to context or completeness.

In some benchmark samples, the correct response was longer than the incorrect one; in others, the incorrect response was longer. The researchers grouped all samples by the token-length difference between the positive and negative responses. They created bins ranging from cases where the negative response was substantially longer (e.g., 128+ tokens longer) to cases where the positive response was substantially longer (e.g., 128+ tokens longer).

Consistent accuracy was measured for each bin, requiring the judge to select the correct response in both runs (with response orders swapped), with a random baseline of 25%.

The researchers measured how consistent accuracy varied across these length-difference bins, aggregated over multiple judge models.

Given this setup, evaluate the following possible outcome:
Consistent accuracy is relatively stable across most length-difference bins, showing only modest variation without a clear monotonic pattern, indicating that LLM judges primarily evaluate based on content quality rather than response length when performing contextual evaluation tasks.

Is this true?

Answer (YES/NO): NO